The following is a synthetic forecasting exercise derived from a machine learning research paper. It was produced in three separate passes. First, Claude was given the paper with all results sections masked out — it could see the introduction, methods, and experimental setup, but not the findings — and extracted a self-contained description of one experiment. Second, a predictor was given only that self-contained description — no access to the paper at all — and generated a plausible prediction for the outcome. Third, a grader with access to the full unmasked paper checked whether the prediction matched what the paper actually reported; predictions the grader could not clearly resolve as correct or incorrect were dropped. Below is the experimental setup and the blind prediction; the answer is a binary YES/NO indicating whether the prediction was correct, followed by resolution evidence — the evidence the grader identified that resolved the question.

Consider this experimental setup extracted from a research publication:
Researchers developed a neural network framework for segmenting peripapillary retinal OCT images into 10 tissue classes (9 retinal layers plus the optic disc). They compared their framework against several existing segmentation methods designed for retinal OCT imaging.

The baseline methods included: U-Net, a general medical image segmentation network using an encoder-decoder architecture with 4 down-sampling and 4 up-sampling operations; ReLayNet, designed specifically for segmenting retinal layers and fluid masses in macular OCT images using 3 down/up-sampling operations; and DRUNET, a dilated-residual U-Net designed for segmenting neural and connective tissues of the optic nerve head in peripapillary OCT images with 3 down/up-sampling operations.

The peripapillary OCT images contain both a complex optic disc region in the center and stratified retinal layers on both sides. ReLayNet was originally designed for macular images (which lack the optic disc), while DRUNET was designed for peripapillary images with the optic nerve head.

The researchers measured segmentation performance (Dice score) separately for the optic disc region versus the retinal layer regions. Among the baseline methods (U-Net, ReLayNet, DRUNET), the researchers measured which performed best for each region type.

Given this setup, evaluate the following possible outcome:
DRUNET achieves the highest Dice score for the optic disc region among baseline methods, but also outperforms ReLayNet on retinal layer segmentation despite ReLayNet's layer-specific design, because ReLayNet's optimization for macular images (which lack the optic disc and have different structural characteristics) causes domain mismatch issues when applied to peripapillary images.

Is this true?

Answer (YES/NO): NO